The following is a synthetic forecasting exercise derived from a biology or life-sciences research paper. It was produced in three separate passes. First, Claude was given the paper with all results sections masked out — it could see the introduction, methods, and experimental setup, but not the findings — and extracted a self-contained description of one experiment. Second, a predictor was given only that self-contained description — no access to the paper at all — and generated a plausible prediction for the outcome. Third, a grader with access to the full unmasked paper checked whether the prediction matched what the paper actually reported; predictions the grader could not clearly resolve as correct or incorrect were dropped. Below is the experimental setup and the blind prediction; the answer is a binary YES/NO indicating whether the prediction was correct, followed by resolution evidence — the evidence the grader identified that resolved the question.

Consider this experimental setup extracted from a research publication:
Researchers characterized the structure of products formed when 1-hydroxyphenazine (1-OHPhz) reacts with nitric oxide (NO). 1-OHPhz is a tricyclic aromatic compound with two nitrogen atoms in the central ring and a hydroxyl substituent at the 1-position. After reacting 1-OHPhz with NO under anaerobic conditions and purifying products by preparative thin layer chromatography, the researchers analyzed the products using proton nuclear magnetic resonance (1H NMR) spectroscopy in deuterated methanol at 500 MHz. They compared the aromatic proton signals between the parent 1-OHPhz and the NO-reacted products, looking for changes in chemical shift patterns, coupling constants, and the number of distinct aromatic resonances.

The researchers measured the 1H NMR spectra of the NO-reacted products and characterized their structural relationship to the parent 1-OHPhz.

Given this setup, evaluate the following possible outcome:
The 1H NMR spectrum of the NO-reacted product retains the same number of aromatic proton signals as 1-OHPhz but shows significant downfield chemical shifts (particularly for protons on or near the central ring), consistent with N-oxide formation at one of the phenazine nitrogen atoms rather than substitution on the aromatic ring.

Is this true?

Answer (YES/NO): NO